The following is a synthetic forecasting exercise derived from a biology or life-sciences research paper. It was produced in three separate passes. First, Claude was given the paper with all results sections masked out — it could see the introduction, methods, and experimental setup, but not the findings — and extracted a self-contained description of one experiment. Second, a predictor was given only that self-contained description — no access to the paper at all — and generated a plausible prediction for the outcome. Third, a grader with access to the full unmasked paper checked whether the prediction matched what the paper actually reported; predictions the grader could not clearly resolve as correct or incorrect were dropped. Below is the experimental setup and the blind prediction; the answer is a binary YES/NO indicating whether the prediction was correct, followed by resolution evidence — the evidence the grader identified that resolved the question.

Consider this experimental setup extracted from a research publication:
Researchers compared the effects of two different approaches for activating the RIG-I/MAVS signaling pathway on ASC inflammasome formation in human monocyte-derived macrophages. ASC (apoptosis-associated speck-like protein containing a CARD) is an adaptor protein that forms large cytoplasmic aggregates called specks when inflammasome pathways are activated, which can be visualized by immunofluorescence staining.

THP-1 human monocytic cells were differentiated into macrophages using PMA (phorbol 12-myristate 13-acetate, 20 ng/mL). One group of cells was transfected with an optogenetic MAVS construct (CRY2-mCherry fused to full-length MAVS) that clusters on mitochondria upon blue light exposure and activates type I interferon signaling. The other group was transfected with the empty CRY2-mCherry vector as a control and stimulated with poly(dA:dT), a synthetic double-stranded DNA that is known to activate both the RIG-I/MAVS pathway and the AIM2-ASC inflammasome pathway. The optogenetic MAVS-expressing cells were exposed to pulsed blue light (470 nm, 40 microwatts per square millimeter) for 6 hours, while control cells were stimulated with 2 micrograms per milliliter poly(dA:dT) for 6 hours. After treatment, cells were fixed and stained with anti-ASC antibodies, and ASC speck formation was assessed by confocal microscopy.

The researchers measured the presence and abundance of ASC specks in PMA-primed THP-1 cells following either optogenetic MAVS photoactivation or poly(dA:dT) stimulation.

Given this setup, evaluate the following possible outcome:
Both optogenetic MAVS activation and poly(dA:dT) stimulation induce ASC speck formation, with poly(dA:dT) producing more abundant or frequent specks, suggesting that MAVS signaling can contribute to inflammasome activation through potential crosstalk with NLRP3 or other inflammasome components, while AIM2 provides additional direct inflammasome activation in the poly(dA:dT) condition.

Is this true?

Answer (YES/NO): NO